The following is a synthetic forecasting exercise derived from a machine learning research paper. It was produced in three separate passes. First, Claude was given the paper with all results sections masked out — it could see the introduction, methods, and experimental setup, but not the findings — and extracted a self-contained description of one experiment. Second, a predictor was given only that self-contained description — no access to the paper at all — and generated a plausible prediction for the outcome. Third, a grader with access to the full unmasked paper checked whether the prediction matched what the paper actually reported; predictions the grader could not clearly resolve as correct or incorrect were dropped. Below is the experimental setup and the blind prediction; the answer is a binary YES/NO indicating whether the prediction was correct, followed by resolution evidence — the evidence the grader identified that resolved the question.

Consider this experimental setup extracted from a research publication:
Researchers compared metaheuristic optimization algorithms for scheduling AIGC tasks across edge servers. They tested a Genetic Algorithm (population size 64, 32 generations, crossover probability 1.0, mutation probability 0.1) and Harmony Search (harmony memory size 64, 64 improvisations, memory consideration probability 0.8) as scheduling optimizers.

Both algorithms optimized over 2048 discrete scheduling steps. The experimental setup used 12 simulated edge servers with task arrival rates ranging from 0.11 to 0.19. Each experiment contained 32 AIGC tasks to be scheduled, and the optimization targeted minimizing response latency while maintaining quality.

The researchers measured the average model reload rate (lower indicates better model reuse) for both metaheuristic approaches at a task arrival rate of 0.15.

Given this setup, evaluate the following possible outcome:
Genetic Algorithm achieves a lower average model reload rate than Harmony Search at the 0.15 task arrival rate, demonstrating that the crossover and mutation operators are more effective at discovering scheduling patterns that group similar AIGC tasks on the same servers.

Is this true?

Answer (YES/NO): YES